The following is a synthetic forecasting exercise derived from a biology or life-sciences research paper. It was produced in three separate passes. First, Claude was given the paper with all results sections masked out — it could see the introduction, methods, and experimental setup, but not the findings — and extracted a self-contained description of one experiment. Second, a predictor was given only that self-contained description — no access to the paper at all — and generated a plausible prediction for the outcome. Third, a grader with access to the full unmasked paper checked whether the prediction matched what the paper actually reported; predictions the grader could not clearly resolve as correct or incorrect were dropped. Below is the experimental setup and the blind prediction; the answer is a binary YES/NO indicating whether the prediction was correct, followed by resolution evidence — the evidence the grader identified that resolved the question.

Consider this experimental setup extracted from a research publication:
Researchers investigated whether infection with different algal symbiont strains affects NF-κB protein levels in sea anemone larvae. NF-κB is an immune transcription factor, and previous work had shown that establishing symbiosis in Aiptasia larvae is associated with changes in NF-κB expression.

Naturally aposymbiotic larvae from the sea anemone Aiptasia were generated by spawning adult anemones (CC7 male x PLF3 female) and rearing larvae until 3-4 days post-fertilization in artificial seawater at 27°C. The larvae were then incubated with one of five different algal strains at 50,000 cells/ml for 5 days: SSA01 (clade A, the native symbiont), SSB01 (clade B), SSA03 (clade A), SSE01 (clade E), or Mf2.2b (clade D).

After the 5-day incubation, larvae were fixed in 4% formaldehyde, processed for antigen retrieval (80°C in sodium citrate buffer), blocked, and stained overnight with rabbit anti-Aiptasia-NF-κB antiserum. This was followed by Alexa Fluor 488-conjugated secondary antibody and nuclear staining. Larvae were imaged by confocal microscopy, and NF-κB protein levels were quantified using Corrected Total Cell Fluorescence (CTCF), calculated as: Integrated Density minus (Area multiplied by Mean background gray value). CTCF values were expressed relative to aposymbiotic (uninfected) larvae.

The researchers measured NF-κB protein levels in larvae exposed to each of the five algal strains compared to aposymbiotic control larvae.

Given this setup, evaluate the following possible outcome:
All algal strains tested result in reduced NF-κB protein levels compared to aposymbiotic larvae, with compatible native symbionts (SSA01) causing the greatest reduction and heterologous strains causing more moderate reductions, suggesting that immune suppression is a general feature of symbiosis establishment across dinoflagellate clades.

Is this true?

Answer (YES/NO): NO